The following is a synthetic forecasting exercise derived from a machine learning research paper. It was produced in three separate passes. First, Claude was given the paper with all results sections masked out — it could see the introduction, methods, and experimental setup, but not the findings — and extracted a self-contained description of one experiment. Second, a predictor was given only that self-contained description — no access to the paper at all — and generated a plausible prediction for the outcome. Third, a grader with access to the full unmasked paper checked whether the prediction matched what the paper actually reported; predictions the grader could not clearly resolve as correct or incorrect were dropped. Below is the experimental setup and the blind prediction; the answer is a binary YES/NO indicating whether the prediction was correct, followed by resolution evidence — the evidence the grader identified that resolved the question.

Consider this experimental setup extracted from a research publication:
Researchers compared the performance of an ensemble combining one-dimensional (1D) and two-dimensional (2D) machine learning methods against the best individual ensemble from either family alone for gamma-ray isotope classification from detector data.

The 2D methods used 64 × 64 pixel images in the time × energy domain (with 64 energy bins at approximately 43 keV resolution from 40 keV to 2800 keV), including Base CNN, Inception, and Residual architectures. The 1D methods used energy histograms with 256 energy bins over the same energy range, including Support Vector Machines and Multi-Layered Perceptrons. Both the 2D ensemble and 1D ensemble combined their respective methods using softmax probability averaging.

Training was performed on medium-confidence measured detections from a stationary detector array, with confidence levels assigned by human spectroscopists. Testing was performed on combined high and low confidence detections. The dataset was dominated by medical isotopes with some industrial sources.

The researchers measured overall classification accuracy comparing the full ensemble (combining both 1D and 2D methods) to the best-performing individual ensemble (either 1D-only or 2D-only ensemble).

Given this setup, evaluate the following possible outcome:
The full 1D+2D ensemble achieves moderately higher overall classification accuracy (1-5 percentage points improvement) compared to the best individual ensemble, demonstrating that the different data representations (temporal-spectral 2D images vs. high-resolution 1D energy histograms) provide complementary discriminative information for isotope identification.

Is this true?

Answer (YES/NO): NO